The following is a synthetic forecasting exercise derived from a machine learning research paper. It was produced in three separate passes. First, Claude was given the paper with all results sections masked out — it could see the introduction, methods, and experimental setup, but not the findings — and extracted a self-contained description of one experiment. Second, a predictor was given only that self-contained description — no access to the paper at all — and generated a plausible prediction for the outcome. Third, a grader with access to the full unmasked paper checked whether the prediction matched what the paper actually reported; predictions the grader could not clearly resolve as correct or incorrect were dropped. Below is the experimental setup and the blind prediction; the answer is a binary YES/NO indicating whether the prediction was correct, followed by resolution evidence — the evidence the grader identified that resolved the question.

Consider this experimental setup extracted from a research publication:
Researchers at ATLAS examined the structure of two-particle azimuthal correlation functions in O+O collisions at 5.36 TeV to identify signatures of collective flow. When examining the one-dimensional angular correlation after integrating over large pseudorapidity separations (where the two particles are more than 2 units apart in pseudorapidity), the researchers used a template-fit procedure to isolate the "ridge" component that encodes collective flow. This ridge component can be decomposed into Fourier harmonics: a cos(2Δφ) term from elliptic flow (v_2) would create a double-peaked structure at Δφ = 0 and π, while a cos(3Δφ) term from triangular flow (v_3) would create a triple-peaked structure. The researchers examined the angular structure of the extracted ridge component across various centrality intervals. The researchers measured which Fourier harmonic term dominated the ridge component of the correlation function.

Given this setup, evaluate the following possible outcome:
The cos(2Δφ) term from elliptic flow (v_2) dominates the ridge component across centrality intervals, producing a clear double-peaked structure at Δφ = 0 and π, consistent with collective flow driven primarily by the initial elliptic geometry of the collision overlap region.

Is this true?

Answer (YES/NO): YES